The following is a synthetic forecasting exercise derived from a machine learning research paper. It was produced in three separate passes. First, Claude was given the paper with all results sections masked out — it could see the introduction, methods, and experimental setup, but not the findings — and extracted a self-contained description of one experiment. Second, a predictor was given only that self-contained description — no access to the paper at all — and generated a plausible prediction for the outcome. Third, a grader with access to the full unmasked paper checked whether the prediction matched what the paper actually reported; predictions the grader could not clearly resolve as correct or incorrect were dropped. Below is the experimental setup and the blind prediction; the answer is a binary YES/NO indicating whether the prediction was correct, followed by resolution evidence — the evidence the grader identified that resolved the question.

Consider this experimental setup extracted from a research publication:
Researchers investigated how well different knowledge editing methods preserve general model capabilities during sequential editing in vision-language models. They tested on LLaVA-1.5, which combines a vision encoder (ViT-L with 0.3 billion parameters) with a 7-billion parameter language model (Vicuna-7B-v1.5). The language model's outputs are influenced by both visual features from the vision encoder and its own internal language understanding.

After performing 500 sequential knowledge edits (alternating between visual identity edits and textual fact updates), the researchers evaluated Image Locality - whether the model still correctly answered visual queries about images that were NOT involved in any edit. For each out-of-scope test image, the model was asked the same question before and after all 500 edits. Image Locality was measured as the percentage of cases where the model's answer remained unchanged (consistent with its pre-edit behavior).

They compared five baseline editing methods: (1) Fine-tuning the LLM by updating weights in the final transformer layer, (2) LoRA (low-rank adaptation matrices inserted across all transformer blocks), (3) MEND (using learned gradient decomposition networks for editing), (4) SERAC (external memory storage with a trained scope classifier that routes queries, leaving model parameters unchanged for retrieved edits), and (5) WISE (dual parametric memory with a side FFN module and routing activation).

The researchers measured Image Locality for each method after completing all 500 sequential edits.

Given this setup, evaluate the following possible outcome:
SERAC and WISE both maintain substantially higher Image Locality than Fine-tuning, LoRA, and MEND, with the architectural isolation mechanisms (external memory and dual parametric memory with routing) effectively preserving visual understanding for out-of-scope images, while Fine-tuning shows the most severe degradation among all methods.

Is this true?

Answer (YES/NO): NO